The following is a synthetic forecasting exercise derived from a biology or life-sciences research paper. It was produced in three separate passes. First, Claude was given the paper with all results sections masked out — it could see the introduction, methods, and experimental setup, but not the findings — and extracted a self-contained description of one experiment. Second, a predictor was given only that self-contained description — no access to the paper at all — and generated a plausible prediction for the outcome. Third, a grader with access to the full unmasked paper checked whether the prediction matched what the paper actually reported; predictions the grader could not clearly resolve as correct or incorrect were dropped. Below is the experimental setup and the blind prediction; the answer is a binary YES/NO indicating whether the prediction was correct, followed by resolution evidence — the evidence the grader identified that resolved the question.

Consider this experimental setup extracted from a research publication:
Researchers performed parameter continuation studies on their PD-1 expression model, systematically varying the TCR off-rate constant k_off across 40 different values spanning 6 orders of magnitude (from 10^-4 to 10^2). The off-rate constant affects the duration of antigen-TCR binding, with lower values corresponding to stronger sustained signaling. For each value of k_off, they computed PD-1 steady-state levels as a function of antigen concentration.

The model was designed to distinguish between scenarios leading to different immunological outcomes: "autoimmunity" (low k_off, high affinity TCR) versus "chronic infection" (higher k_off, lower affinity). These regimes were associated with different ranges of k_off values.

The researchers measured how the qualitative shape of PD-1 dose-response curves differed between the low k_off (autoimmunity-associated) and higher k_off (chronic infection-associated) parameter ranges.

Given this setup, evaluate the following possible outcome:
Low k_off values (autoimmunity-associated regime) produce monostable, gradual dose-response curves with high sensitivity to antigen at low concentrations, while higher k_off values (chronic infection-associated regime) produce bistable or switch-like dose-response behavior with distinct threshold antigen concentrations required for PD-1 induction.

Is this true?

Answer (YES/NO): NO